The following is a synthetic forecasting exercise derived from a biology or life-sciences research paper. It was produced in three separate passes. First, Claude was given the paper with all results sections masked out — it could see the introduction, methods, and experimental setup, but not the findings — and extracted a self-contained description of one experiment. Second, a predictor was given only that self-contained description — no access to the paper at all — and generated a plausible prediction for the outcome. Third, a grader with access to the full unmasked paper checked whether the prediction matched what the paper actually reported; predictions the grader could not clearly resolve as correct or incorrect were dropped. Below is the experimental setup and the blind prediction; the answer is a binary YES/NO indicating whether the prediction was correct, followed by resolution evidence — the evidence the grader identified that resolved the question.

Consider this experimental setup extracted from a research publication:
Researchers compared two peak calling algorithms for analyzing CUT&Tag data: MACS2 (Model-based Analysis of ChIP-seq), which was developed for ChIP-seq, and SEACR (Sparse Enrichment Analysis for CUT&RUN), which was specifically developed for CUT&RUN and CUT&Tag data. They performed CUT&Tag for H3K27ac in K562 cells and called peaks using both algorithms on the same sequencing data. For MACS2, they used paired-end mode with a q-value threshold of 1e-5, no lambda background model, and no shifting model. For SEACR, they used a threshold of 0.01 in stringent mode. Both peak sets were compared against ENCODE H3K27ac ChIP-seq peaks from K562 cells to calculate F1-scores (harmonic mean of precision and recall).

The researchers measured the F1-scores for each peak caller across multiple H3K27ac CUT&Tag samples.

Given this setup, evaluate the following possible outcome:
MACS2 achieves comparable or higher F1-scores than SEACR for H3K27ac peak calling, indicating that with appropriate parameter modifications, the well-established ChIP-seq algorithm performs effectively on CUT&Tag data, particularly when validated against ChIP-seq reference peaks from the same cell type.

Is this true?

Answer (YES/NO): NO